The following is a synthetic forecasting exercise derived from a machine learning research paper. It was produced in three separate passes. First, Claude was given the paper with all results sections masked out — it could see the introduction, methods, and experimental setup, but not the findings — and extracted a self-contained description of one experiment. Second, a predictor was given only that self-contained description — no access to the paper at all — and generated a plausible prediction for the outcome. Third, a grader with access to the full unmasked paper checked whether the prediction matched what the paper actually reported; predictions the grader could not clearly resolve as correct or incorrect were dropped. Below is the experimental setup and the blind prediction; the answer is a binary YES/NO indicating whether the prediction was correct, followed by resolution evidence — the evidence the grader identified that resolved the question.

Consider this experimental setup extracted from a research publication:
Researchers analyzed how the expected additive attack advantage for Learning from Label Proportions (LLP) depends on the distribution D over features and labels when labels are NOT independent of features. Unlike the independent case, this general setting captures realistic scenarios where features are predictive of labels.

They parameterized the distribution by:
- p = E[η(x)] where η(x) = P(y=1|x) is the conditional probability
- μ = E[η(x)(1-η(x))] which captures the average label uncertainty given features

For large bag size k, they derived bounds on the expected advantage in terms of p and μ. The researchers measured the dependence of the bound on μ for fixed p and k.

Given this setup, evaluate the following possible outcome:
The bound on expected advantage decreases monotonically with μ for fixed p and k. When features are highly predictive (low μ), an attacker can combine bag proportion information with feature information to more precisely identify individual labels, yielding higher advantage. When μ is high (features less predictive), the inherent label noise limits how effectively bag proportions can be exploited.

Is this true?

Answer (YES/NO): NO